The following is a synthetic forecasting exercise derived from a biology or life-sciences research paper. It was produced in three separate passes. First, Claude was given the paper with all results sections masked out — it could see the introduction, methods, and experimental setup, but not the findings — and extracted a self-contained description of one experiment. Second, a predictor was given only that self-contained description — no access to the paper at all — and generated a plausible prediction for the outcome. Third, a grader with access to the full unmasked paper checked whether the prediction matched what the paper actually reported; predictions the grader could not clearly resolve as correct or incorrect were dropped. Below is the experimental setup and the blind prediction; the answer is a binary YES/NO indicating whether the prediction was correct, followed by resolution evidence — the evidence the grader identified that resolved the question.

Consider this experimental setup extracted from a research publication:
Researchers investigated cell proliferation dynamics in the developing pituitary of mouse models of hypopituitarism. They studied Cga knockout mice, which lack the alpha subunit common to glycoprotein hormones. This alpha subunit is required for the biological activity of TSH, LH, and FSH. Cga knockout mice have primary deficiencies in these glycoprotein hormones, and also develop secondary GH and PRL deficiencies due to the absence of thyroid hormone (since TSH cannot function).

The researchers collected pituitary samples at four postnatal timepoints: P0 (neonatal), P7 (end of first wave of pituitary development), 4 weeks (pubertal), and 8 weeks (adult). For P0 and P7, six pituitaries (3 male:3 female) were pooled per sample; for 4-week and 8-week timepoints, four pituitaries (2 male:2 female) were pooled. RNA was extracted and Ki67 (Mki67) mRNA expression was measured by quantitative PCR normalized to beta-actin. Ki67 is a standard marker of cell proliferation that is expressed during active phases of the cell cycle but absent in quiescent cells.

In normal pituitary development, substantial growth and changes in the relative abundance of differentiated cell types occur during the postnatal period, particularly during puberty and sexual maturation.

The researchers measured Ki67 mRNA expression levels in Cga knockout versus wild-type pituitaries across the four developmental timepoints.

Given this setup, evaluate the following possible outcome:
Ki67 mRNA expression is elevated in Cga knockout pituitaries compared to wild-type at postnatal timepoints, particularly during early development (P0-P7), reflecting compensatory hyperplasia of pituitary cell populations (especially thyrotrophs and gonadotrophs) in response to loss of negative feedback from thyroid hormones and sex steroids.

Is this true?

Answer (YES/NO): NO